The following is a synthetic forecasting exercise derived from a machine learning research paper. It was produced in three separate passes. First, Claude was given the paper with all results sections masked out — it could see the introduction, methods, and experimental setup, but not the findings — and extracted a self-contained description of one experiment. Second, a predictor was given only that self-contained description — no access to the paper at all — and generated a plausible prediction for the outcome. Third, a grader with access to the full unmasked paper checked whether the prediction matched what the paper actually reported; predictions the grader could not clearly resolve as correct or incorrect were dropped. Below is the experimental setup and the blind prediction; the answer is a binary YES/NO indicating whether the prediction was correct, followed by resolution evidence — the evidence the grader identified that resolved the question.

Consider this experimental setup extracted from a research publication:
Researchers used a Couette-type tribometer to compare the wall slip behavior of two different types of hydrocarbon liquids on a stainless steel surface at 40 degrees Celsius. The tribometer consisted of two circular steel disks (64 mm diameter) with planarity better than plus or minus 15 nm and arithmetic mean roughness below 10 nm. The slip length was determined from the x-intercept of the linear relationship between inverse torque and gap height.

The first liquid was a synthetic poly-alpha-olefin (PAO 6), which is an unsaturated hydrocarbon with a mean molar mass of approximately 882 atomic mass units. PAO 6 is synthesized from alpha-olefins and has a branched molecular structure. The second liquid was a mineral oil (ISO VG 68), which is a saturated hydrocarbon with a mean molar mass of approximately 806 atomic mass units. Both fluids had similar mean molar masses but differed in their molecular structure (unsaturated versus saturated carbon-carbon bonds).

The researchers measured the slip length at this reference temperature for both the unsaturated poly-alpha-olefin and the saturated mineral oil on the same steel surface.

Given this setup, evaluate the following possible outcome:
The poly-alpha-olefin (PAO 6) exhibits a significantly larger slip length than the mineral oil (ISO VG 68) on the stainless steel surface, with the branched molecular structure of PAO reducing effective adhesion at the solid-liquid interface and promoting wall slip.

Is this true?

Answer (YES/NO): YES